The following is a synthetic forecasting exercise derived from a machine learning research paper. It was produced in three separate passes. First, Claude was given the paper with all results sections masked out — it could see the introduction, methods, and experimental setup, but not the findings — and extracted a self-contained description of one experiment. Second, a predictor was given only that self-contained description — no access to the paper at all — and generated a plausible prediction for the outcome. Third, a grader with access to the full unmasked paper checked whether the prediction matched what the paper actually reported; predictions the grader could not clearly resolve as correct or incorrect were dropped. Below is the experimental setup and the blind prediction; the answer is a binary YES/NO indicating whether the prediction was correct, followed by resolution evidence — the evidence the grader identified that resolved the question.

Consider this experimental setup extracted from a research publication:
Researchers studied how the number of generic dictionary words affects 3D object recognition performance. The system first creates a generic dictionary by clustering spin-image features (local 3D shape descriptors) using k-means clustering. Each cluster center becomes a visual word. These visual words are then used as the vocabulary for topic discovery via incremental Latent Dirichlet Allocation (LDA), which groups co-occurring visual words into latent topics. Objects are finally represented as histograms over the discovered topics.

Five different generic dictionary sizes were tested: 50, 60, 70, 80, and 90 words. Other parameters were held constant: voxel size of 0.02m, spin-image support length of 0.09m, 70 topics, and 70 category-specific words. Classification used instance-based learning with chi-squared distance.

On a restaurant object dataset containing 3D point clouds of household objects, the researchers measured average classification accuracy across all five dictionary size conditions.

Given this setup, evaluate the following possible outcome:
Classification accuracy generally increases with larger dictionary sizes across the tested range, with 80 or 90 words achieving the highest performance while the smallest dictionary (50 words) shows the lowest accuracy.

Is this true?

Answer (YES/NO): YES